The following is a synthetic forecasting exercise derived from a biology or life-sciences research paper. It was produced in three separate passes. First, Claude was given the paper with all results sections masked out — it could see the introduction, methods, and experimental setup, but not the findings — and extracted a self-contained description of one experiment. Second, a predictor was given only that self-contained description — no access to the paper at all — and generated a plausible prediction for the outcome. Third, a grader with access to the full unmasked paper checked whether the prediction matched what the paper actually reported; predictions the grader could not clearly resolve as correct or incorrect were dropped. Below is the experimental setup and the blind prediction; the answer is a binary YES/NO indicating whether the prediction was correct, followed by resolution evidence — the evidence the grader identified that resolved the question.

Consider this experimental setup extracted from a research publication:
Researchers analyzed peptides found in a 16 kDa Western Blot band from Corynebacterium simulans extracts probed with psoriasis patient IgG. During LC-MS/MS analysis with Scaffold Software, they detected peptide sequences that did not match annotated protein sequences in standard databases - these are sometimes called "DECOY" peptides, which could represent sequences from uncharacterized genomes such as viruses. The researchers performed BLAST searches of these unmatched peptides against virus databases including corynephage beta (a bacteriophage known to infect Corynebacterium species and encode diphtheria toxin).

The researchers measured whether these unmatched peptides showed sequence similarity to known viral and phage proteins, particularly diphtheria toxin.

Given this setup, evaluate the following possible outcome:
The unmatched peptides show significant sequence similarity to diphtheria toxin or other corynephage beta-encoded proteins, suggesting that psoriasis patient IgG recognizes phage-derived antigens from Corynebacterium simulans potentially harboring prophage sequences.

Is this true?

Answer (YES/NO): YES